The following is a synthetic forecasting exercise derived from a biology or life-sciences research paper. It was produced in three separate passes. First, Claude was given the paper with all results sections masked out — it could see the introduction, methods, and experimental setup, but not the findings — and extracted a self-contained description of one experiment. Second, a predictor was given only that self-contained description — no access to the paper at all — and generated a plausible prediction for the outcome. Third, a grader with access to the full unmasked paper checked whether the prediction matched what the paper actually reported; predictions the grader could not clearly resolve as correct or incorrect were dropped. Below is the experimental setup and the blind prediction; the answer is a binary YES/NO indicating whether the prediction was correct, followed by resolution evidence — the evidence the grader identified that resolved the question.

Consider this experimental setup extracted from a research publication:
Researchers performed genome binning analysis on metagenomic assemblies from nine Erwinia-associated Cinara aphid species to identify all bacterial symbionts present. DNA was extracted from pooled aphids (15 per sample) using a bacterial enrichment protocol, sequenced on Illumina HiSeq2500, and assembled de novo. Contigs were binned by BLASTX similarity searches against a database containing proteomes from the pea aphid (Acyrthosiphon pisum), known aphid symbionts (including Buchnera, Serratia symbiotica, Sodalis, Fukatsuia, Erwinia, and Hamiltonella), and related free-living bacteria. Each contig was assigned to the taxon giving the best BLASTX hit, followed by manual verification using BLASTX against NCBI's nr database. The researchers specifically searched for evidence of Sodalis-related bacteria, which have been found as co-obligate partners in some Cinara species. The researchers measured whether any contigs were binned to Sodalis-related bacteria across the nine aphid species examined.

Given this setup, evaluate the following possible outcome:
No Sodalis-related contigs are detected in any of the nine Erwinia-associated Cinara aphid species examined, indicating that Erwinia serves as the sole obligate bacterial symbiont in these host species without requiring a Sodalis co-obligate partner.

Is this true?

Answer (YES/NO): NO